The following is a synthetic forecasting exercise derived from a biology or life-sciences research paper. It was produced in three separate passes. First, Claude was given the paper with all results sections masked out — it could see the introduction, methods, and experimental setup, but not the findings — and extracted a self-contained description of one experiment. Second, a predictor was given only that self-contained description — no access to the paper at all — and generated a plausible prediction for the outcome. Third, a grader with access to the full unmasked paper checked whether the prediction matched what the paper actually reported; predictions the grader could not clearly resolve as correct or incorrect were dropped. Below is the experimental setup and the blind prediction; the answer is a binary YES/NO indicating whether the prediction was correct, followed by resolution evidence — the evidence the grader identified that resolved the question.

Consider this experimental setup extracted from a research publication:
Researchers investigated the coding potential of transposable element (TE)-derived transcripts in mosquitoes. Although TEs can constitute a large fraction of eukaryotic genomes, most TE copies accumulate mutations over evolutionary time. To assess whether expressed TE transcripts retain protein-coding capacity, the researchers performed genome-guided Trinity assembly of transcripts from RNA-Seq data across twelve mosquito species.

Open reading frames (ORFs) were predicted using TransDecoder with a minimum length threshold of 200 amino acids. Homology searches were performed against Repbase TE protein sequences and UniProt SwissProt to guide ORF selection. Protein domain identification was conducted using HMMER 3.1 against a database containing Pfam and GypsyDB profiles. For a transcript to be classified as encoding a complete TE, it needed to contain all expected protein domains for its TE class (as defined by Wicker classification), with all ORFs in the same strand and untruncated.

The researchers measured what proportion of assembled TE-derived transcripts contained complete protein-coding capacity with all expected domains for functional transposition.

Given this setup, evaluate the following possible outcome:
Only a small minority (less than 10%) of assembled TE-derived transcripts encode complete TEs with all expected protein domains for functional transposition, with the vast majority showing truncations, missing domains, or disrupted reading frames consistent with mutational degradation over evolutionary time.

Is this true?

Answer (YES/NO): YES